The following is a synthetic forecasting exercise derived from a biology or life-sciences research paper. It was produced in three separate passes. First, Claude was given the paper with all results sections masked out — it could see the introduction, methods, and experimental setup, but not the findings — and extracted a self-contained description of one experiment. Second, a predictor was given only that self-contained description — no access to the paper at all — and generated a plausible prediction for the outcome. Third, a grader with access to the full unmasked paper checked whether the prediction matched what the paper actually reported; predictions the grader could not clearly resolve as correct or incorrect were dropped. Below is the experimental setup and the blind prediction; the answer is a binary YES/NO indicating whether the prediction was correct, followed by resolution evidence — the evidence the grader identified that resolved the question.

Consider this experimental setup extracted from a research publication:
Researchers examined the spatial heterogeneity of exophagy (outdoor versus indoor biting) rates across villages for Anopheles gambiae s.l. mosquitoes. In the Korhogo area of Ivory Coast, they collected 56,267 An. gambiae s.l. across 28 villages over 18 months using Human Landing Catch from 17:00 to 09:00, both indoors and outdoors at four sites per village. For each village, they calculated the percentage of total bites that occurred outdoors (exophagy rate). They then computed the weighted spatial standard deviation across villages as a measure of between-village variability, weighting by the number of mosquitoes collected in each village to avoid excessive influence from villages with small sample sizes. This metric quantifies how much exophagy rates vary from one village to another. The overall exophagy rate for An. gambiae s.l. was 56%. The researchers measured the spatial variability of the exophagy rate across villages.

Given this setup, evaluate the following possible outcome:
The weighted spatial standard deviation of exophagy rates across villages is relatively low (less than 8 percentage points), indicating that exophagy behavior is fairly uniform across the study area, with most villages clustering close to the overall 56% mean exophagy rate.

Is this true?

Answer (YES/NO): YES